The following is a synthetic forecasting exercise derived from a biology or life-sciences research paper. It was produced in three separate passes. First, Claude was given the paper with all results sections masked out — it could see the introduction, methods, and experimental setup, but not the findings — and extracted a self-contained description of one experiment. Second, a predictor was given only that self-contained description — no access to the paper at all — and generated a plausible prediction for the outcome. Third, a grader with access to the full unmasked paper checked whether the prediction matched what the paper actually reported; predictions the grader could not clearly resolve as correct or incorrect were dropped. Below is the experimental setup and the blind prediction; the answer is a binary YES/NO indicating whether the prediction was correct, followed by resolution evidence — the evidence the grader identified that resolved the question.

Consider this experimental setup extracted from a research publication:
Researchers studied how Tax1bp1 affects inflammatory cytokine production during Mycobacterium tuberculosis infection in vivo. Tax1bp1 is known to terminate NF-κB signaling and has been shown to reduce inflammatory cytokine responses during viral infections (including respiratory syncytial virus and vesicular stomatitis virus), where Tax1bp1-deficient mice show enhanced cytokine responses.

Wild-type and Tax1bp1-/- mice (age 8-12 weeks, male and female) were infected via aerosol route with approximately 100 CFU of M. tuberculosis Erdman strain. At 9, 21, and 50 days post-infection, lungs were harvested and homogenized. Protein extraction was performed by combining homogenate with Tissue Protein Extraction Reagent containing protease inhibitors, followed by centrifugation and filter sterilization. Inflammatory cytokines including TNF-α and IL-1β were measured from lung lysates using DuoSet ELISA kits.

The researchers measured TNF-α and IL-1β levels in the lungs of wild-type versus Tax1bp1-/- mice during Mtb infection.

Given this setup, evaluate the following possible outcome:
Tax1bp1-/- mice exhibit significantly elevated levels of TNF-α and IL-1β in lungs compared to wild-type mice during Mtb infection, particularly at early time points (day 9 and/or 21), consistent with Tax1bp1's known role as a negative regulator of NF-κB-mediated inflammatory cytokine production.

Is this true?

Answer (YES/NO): NO